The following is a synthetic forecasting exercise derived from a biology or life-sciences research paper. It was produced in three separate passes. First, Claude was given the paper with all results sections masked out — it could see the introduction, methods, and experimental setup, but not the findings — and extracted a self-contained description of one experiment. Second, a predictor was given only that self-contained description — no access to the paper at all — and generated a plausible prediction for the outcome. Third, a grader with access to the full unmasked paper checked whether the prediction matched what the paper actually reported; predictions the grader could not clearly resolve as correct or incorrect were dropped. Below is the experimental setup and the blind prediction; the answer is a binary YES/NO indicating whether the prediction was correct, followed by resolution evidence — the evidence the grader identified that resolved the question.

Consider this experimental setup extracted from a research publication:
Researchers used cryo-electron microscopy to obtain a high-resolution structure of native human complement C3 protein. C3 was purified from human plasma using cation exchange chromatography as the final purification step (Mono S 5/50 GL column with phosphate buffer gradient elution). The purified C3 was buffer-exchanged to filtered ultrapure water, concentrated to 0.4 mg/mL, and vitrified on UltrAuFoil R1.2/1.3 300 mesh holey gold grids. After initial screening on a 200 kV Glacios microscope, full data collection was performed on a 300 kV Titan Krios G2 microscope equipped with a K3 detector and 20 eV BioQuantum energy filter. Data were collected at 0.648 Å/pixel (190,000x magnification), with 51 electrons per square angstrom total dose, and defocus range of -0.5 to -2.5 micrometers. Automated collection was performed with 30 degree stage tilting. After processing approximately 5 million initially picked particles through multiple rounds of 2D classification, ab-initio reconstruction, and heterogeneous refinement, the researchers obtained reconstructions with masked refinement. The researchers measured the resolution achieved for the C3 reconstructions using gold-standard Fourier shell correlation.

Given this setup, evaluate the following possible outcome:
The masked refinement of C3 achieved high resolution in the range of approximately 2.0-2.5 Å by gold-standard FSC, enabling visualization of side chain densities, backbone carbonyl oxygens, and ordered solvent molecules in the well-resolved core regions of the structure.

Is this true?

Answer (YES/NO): NO